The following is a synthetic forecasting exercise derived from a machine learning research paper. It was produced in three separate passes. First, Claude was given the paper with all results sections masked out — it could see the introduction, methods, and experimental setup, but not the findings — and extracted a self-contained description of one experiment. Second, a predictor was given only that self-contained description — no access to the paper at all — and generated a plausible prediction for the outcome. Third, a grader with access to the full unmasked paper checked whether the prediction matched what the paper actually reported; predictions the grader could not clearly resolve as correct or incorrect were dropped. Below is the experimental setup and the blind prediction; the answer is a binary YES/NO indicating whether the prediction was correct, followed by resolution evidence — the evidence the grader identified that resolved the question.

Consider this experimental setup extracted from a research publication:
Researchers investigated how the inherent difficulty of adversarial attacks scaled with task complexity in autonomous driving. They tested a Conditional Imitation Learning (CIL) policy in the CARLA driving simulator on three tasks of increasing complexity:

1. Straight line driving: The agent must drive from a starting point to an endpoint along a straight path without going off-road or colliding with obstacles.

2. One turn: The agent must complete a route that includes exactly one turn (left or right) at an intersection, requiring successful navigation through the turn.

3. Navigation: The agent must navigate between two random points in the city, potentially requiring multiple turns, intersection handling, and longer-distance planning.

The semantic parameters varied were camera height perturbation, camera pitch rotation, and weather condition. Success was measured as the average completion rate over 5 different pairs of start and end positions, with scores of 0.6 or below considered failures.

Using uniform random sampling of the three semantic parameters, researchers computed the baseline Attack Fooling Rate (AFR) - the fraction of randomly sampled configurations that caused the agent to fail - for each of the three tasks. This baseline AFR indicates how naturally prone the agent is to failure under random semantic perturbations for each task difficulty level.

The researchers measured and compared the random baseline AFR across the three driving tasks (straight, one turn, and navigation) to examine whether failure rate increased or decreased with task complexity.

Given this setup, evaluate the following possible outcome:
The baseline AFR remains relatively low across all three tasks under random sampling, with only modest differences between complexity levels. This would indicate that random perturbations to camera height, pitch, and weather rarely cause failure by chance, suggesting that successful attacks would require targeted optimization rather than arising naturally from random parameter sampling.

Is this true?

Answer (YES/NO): NO